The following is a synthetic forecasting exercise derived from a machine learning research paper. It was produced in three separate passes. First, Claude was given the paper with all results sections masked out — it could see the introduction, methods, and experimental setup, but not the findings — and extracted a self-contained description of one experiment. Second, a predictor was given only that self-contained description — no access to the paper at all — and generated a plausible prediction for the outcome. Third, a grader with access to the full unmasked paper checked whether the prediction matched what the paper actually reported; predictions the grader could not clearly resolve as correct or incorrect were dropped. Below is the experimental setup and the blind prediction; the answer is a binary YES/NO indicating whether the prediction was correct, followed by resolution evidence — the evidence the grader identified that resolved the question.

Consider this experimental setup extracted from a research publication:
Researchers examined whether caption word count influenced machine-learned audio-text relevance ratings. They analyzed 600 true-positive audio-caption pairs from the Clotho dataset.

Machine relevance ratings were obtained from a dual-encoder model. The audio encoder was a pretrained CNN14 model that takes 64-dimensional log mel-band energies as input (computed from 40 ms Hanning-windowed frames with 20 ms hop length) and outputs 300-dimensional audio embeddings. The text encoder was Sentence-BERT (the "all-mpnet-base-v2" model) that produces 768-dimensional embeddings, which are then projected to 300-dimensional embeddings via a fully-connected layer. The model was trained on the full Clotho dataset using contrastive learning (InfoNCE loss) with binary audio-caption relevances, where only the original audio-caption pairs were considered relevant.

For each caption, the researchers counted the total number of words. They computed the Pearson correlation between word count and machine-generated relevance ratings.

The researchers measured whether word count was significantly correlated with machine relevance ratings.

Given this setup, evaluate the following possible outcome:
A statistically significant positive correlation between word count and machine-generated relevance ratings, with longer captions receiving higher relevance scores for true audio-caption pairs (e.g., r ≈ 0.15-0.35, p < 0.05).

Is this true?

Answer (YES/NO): NO